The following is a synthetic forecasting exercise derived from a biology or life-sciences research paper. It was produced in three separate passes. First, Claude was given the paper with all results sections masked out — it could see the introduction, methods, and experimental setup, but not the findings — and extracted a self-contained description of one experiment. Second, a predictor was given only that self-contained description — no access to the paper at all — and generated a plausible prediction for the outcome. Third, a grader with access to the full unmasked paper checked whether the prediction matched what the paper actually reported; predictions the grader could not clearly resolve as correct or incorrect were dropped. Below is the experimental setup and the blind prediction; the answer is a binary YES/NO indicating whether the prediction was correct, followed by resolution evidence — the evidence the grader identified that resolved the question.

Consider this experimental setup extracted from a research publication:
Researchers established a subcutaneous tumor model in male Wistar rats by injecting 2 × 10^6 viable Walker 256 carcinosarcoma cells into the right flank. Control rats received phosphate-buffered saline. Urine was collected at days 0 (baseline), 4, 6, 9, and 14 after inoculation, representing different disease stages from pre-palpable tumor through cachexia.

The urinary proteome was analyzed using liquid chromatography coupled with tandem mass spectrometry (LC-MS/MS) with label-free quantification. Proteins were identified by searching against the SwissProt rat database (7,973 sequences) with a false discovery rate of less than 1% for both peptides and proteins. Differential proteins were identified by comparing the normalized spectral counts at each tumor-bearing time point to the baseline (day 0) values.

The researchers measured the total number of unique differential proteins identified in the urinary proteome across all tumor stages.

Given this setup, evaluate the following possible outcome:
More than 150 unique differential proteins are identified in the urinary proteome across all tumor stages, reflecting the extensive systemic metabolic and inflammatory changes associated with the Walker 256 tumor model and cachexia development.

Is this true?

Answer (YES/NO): NO